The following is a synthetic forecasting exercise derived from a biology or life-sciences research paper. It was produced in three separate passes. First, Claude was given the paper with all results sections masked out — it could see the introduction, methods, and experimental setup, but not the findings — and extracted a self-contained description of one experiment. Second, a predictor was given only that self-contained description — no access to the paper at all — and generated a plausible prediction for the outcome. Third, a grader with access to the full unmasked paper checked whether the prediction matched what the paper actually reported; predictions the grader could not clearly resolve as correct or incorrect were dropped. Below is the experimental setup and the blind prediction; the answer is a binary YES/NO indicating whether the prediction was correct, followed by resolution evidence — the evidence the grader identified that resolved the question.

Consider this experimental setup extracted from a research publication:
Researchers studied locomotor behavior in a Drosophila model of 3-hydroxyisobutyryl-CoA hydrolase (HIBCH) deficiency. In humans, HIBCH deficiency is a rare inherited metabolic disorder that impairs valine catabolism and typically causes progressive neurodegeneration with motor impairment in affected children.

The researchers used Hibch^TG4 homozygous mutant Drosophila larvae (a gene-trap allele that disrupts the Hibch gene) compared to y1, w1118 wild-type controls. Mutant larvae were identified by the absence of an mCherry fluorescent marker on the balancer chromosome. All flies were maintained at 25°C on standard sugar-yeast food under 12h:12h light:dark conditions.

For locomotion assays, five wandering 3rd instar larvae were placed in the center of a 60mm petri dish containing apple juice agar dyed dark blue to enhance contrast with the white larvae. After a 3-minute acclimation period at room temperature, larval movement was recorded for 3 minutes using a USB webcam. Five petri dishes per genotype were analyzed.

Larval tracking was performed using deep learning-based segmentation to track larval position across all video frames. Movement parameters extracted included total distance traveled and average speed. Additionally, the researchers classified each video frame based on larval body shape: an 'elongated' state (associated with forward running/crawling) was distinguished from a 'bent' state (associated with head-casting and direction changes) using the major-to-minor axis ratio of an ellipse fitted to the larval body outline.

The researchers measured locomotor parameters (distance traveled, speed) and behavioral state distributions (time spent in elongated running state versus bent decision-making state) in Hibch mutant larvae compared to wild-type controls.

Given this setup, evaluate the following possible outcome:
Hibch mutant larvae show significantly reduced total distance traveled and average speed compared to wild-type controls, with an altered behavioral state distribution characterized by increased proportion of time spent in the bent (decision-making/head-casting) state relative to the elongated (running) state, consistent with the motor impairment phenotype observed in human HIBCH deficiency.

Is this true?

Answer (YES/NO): YES